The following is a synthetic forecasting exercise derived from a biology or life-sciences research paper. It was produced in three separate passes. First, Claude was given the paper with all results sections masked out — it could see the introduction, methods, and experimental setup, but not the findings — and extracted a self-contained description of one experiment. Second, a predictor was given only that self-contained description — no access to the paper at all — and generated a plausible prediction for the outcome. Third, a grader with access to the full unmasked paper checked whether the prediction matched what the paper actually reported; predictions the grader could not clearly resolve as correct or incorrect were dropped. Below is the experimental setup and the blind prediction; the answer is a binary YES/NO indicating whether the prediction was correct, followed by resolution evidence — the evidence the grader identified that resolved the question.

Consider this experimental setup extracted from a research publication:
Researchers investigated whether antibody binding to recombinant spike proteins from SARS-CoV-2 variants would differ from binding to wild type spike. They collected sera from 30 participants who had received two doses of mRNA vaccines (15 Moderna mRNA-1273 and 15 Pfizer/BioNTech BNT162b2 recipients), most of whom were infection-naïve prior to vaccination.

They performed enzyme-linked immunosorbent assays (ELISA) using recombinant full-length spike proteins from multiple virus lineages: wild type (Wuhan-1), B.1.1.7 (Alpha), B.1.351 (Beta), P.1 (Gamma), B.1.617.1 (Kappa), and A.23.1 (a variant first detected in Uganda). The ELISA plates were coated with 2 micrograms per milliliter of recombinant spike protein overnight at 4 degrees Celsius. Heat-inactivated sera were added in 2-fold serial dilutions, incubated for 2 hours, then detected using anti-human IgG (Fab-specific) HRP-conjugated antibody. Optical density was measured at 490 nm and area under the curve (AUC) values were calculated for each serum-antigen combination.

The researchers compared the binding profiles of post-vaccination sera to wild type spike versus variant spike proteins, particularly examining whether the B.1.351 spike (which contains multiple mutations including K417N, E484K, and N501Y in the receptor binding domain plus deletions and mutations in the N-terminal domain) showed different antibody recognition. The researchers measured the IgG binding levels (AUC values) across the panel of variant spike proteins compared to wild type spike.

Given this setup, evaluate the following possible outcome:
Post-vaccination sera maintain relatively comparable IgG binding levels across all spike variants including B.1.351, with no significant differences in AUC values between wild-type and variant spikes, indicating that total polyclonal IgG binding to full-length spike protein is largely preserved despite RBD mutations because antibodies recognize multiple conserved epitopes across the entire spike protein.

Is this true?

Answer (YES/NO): YES